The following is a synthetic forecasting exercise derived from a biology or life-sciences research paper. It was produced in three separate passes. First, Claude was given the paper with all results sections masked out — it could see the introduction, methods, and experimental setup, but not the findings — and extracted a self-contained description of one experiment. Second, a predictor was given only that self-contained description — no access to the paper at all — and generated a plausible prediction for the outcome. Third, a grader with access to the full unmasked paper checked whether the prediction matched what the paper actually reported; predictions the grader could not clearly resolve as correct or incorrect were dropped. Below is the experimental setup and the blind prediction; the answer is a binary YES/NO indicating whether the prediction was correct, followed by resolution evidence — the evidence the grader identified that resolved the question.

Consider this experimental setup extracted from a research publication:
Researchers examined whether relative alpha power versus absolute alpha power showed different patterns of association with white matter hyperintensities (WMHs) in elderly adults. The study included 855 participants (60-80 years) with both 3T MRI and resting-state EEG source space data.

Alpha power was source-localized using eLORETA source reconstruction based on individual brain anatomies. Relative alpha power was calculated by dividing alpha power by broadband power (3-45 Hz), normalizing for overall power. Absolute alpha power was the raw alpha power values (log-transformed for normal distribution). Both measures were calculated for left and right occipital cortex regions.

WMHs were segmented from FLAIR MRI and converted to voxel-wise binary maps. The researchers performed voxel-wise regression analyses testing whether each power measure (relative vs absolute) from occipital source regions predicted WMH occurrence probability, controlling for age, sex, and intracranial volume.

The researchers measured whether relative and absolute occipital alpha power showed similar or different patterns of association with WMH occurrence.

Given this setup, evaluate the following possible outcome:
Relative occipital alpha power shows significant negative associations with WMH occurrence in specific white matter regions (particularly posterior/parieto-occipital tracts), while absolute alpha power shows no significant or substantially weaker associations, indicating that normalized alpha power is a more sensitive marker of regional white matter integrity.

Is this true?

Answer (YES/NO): NO